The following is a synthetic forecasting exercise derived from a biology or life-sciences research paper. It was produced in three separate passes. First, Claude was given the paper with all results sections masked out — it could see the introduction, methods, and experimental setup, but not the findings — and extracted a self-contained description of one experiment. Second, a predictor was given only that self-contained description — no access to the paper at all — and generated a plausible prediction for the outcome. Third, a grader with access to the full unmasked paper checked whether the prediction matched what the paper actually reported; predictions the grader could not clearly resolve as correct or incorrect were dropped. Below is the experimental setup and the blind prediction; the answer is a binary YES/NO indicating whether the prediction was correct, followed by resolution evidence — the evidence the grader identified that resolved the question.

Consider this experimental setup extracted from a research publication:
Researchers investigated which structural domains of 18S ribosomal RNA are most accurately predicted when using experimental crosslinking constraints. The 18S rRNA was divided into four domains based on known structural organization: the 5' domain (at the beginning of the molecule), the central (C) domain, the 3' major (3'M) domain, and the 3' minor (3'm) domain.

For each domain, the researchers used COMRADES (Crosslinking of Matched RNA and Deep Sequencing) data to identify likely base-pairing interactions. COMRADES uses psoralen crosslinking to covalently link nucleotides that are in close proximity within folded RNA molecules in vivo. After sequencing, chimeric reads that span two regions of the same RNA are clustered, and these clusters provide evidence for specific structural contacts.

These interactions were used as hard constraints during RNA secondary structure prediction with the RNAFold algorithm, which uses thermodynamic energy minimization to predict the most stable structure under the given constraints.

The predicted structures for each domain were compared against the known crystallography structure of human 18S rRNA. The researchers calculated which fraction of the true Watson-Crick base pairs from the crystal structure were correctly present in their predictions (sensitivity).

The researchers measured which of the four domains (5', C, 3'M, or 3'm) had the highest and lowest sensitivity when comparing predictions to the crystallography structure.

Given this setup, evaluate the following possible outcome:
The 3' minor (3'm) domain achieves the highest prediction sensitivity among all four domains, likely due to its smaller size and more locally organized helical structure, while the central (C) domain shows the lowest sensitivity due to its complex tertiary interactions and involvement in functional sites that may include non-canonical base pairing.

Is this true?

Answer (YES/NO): NO